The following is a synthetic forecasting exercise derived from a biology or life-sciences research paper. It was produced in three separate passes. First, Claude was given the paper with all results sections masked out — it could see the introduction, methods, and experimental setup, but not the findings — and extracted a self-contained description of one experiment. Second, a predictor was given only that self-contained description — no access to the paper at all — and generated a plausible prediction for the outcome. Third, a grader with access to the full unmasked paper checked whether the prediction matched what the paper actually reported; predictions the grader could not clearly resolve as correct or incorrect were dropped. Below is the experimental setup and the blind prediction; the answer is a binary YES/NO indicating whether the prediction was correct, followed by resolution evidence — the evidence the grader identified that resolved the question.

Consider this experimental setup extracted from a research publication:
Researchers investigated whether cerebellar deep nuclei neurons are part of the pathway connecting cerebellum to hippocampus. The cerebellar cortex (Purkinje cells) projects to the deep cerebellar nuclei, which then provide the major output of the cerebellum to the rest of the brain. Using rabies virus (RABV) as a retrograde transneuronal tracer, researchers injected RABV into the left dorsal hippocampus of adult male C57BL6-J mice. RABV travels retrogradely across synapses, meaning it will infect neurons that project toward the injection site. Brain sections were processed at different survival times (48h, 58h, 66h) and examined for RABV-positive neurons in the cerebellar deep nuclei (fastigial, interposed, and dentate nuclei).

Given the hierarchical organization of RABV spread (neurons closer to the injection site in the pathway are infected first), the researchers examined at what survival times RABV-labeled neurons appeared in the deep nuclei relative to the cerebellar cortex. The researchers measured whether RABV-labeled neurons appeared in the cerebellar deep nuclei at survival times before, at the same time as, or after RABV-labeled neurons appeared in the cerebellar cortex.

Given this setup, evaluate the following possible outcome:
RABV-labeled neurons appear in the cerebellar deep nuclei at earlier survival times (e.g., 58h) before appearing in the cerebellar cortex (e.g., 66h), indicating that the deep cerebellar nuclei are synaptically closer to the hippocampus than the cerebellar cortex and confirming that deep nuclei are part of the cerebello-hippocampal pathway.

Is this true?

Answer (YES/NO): YES